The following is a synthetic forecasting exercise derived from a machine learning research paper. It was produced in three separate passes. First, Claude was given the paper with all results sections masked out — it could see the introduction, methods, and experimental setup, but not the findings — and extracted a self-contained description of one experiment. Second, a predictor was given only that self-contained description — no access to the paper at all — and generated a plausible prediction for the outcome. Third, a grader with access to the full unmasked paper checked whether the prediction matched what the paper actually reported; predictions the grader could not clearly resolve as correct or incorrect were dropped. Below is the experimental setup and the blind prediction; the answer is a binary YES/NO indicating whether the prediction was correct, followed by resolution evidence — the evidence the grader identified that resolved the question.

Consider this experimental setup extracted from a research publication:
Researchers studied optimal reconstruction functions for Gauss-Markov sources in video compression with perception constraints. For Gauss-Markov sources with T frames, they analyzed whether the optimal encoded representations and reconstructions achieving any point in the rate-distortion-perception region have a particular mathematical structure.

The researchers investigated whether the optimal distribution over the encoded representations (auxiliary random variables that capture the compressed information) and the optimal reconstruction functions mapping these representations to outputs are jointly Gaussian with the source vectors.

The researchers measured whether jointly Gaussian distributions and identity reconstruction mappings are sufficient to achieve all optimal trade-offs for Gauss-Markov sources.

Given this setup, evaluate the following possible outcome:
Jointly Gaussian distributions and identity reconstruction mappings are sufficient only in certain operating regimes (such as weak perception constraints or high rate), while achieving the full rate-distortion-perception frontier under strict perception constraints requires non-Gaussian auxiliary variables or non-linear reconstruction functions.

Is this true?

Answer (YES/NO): NO